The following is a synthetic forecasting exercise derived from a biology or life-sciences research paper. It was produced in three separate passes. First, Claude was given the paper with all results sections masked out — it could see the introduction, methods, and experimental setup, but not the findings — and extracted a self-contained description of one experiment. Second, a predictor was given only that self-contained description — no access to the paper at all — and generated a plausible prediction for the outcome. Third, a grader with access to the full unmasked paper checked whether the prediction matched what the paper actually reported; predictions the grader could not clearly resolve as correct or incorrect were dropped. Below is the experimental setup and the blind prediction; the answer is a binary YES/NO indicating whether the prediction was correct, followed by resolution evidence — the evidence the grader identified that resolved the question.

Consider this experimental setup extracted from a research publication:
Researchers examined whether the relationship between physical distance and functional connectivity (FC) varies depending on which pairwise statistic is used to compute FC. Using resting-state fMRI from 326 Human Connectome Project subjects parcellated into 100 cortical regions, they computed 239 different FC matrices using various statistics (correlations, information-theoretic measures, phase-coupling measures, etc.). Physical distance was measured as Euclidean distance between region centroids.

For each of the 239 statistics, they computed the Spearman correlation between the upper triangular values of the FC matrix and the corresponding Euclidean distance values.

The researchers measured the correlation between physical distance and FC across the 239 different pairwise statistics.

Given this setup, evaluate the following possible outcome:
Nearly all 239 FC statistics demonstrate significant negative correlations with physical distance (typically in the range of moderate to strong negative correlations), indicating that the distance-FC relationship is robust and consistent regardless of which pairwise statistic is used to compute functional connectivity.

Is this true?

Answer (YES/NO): NO